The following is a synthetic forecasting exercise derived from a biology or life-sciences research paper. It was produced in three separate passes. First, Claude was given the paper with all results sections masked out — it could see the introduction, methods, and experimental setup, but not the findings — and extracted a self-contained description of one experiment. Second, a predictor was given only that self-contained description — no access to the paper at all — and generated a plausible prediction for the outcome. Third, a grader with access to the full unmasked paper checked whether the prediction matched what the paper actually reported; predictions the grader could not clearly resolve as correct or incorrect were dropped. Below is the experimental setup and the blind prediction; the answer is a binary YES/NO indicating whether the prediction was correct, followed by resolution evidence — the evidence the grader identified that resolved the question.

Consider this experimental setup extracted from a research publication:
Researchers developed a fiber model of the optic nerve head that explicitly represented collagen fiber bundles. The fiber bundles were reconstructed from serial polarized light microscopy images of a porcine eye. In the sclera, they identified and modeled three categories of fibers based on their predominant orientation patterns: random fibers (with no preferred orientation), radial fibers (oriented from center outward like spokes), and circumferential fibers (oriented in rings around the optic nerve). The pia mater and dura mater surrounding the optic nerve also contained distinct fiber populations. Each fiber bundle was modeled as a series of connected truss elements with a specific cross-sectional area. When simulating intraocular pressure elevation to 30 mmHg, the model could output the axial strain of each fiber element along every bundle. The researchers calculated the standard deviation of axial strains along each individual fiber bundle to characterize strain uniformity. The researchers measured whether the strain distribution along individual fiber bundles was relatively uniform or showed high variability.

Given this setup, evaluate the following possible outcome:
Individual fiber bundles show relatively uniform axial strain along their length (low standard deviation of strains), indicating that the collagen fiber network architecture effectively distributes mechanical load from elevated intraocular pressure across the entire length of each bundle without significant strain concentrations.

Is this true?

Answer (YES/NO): YES